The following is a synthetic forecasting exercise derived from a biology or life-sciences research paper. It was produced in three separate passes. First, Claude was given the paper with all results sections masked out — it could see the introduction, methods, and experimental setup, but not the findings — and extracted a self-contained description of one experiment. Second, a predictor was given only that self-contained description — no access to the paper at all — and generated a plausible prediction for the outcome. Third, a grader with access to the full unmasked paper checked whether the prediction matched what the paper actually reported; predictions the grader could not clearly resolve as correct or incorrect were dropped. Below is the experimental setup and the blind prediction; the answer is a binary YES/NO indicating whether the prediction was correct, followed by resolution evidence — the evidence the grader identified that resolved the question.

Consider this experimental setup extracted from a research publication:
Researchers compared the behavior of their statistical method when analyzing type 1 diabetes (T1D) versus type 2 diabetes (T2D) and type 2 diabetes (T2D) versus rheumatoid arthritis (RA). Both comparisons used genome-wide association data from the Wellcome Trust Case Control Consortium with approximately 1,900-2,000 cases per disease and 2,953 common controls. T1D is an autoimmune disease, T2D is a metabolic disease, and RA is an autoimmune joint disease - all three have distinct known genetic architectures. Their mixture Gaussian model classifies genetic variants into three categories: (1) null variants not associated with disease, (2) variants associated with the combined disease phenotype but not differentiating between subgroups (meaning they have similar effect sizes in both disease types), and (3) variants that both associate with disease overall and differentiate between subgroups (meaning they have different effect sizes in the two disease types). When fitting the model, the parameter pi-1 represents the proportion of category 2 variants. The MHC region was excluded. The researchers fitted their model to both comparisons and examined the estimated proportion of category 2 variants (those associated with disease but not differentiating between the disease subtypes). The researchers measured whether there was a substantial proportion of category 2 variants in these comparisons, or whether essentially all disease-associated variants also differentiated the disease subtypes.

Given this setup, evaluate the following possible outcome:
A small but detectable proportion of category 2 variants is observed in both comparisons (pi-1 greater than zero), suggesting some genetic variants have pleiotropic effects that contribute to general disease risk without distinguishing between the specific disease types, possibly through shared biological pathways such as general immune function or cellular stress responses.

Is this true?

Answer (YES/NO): NO